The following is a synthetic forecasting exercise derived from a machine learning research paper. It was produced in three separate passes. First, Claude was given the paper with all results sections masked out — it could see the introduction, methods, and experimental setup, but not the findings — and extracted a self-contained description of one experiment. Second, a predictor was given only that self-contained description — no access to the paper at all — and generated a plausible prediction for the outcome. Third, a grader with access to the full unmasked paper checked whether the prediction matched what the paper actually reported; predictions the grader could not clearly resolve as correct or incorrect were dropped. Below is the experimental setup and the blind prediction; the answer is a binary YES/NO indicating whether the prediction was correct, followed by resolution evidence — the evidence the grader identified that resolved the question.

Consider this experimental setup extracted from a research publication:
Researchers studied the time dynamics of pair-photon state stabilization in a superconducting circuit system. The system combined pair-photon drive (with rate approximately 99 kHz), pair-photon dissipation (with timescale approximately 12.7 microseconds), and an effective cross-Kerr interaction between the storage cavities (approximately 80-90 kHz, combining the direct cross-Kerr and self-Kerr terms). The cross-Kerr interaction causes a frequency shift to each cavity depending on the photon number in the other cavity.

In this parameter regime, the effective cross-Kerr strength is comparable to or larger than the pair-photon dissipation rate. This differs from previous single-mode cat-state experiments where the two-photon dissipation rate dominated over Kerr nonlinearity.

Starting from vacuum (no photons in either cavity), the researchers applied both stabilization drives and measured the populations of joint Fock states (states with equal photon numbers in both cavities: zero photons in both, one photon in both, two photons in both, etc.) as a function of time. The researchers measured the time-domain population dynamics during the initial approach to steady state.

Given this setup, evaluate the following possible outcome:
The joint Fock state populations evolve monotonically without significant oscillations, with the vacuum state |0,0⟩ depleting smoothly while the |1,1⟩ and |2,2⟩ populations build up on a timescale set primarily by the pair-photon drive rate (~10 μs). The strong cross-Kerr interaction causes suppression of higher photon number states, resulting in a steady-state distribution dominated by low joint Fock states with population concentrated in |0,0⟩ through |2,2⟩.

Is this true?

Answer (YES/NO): NO